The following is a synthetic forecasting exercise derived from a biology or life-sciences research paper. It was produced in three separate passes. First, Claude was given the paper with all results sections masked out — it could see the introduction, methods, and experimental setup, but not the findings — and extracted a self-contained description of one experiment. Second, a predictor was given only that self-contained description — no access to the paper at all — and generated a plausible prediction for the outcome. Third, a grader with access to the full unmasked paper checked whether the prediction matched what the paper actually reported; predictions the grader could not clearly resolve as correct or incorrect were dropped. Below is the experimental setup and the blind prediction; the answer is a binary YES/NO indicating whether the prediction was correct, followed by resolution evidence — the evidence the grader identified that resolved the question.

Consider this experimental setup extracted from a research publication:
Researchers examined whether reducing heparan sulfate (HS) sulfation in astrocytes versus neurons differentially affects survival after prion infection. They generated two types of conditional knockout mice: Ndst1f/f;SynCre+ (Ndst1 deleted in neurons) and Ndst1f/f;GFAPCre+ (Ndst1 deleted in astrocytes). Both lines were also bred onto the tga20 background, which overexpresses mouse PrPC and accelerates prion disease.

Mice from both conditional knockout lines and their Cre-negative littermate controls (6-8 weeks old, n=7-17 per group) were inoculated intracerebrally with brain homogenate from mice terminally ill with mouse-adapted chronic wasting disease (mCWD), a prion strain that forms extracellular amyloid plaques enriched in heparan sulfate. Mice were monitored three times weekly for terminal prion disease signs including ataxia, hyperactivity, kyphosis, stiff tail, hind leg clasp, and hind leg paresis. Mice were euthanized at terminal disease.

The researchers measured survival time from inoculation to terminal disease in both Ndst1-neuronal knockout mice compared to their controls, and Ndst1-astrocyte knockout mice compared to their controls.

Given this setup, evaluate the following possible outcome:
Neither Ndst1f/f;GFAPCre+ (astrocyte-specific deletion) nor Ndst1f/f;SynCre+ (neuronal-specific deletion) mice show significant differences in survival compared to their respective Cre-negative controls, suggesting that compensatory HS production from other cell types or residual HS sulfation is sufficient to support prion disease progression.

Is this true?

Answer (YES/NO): NO